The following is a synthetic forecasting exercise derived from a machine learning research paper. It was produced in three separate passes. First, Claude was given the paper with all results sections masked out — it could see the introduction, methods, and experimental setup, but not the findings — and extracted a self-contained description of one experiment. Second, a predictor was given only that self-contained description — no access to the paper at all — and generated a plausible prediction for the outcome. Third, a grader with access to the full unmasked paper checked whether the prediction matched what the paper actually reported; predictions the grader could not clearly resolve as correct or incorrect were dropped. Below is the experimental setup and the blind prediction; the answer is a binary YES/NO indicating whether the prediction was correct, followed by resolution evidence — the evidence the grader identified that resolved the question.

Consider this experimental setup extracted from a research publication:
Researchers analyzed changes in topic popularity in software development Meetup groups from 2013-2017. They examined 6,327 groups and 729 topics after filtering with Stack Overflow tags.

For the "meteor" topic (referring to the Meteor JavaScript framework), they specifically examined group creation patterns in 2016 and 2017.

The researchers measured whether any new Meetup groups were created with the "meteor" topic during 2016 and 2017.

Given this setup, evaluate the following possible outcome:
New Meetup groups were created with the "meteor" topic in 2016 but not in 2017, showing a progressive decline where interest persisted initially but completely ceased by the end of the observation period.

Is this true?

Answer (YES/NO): NO